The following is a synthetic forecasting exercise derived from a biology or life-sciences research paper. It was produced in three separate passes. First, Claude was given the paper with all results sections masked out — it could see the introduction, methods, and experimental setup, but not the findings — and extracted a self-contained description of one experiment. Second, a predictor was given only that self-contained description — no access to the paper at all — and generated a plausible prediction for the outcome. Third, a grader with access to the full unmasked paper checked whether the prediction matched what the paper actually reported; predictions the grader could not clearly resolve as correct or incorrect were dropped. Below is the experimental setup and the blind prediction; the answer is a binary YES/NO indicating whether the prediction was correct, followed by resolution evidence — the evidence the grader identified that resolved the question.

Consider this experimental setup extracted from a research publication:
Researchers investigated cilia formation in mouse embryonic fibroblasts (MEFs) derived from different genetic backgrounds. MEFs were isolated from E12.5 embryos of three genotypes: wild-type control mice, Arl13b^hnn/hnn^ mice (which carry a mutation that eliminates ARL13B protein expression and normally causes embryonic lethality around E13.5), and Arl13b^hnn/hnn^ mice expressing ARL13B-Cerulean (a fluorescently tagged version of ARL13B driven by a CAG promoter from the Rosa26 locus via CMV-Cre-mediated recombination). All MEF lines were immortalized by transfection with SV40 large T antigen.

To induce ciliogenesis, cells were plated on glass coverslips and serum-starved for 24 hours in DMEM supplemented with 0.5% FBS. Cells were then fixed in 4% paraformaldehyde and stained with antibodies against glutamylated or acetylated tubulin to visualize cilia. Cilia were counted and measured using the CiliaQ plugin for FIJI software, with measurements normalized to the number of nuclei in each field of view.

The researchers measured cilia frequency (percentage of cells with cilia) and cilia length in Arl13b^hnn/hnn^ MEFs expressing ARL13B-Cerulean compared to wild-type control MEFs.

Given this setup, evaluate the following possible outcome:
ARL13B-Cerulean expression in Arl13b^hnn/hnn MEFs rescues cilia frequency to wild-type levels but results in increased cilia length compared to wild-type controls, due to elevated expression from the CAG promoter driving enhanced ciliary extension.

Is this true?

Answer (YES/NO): NO